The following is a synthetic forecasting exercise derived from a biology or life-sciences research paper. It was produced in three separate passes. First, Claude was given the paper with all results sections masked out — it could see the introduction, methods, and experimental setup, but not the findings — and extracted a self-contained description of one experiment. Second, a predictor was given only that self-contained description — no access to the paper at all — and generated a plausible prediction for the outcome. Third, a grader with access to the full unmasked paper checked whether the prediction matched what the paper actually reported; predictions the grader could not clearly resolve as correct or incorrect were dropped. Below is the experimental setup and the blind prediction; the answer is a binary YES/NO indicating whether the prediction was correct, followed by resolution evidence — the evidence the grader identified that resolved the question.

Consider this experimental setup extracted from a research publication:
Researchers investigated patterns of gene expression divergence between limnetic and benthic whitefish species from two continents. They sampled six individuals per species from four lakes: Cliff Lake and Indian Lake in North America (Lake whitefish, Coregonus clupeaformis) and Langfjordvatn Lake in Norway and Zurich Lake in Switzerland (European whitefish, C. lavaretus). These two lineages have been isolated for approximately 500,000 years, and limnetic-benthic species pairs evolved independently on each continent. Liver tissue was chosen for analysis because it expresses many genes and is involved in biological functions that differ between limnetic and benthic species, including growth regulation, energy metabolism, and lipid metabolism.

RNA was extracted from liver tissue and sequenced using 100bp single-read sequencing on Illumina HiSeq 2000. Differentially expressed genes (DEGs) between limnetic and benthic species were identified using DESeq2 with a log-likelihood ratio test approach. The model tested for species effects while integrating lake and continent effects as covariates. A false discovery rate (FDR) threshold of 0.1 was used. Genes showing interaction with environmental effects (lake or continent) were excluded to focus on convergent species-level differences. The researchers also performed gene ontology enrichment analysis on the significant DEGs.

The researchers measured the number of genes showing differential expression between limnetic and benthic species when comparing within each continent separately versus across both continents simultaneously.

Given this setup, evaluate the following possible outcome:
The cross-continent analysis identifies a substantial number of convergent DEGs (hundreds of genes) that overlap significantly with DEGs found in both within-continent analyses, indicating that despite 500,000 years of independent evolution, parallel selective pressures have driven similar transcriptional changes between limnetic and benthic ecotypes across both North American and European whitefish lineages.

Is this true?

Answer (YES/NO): NO